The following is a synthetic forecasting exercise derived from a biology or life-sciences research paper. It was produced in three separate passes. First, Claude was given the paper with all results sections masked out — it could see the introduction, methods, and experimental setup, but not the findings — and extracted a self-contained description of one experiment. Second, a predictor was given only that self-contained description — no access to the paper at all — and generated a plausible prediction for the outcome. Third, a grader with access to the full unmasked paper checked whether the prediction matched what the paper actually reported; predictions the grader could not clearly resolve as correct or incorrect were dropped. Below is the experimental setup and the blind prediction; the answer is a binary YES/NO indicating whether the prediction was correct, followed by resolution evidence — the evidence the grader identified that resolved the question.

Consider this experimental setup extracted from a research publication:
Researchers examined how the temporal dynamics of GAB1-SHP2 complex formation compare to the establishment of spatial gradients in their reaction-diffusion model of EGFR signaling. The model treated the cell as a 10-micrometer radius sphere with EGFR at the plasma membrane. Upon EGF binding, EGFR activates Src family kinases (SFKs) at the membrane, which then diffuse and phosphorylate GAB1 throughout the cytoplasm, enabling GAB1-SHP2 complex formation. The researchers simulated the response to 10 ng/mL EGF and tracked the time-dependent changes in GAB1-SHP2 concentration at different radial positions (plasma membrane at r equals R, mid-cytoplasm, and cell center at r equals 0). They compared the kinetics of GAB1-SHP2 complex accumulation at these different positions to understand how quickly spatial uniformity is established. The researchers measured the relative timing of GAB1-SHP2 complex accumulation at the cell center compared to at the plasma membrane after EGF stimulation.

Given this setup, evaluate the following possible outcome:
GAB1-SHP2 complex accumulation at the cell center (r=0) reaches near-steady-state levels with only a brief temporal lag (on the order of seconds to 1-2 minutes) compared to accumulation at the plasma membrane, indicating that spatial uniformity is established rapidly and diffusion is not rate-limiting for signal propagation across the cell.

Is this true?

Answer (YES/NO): YES